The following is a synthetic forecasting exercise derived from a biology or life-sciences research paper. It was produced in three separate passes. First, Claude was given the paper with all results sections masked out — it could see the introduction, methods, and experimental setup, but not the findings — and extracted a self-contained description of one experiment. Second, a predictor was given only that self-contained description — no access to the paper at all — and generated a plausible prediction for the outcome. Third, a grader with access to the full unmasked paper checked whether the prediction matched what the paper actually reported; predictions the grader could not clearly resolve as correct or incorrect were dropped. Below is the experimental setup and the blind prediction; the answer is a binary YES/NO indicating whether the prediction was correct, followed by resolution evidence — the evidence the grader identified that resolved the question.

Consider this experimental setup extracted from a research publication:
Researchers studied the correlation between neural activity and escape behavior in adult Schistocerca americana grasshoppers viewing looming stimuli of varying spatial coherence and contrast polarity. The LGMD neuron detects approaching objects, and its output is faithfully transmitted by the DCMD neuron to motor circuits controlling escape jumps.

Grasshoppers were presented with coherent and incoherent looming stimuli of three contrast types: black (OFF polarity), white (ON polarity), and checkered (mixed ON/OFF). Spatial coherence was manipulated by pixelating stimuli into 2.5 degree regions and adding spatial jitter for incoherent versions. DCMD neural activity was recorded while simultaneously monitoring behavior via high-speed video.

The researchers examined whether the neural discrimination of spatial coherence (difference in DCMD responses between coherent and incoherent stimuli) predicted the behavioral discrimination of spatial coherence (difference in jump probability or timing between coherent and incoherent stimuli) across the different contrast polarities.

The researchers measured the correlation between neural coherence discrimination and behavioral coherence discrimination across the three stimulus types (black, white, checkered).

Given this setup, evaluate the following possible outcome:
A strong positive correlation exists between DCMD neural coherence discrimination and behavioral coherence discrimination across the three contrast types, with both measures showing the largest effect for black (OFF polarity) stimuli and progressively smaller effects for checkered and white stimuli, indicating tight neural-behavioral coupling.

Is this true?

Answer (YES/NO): NO